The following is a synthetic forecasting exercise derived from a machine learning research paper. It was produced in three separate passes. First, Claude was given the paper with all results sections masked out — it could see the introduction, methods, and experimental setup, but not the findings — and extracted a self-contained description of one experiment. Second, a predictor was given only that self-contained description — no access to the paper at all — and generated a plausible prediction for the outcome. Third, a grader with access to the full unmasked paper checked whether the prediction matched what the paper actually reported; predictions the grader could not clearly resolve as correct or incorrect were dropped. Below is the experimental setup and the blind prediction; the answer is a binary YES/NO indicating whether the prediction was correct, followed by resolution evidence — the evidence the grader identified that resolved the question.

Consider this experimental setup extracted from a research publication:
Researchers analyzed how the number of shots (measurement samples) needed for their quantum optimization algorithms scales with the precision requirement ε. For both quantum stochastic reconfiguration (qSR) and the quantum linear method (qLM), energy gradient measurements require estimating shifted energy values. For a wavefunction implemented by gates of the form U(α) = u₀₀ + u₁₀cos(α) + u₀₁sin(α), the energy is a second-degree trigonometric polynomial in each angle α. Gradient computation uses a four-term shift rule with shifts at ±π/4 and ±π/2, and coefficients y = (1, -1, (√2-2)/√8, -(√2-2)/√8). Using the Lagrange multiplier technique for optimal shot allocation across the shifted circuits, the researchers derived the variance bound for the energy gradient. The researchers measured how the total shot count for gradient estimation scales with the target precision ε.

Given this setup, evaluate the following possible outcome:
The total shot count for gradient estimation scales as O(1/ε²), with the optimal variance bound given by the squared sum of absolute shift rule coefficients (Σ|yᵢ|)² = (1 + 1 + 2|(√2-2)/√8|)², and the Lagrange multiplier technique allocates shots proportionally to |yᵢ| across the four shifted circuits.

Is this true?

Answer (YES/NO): YES